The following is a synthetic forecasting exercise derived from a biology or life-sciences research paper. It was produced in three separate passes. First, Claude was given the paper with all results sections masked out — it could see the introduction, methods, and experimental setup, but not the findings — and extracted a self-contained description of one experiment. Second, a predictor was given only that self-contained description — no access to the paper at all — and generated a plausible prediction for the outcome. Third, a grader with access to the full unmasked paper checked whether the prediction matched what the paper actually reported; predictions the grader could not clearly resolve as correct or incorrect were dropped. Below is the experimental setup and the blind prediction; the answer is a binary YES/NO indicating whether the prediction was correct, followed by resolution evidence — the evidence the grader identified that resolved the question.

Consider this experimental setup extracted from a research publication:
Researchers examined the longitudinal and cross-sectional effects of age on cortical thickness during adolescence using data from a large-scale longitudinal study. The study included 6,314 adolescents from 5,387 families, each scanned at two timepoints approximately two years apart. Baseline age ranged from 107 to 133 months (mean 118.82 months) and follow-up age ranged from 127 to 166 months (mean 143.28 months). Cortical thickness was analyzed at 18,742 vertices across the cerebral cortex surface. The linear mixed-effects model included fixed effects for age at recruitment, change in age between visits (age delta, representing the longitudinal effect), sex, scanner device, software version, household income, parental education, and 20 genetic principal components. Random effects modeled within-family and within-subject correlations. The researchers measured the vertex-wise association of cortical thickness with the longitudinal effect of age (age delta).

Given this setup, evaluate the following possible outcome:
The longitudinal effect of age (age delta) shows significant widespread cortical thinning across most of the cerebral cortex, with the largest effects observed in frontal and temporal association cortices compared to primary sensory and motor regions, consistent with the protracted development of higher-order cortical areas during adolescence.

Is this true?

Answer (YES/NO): NO